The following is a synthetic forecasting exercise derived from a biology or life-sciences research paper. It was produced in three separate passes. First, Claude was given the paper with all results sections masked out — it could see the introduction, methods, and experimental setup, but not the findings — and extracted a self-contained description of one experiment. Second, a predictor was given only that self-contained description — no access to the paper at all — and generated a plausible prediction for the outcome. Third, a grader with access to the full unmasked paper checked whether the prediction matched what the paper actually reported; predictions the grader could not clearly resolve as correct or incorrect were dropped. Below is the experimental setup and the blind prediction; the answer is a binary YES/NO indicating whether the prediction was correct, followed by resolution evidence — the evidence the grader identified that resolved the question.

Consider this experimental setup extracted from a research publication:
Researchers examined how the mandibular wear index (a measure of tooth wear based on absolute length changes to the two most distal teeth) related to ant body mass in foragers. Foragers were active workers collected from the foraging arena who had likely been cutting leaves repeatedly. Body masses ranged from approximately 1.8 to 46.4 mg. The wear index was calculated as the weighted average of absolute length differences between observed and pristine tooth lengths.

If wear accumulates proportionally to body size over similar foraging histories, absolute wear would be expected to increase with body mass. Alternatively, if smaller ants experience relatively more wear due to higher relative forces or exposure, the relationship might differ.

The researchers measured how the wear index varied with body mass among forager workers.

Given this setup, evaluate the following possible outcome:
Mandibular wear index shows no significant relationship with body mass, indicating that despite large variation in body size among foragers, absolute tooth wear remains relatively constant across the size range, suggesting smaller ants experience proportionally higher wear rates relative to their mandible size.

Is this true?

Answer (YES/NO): YES